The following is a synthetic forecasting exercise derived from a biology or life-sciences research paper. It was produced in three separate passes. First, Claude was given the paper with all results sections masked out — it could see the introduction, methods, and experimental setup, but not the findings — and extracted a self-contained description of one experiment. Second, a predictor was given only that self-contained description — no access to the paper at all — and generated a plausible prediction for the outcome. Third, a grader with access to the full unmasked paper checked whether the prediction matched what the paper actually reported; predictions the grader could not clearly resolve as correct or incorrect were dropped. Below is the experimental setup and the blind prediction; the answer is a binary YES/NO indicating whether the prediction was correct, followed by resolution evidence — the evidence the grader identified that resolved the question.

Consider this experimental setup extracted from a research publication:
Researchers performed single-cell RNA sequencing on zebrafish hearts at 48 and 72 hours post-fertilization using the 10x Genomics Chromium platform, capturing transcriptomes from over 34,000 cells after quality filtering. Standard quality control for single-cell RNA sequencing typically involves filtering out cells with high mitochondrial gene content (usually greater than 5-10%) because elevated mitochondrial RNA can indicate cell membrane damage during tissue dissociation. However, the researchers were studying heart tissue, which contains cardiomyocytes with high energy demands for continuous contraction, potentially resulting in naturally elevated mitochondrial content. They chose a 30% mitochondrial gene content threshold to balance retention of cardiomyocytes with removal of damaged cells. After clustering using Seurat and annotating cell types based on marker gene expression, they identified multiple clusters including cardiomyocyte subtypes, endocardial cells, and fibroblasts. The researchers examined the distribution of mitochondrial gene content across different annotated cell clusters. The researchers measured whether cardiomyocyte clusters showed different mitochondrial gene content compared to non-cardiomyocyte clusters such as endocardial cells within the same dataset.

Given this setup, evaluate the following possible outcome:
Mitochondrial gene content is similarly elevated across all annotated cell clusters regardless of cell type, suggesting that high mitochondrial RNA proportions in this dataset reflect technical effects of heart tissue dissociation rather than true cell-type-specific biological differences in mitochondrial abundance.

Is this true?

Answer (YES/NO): NO